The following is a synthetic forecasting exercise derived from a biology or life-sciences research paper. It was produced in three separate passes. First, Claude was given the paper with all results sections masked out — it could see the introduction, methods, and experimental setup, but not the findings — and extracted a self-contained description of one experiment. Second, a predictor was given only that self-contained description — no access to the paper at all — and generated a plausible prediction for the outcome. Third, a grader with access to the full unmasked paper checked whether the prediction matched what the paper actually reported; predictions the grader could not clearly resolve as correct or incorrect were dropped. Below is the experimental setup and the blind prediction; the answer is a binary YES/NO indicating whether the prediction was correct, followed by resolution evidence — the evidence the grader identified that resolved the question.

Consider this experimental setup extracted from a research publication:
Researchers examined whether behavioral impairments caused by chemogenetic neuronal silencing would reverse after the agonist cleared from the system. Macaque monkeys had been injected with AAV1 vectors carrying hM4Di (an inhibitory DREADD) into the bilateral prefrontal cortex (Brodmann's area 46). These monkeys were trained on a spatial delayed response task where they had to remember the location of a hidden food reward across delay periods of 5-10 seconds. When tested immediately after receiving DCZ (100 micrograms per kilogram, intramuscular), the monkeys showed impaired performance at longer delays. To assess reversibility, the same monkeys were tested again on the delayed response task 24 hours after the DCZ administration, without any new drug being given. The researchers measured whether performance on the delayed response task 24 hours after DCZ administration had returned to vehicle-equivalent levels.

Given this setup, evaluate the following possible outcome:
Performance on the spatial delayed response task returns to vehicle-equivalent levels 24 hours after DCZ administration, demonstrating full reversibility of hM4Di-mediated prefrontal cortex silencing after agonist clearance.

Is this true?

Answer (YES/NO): YES